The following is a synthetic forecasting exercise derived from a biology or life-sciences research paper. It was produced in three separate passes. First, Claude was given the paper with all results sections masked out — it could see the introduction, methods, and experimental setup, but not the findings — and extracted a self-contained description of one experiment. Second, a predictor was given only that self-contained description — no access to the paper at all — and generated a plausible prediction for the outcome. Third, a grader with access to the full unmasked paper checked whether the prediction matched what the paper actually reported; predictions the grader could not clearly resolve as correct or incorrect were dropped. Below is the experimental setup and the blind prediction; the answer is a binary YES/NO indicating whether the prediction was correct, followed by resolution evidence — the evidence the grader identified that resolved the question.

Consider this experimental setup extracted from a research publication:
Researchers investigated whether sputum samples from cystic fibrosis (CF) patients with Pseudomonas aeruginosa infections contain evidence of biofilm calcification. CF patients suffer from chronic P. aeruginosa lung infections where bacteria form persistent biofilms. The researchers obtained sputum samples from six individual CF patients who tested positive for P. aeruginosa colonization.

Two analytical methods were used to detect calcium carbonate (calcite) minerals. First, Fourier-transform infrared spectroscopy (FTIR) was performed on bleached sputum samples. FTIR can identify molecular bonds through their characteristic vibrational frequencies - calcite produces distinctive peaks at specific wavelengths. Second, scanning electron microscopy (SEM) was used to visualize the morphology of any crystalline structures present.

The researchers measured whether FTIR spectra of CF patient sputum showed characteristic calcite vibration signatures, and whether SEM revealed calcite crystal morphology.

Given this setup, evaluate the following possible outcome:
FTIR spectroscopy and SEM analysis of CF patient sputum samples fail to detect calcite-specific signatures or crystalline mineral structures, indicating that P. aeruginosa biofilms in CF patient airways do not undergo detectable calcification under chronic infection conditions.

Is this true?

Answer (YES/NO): NO